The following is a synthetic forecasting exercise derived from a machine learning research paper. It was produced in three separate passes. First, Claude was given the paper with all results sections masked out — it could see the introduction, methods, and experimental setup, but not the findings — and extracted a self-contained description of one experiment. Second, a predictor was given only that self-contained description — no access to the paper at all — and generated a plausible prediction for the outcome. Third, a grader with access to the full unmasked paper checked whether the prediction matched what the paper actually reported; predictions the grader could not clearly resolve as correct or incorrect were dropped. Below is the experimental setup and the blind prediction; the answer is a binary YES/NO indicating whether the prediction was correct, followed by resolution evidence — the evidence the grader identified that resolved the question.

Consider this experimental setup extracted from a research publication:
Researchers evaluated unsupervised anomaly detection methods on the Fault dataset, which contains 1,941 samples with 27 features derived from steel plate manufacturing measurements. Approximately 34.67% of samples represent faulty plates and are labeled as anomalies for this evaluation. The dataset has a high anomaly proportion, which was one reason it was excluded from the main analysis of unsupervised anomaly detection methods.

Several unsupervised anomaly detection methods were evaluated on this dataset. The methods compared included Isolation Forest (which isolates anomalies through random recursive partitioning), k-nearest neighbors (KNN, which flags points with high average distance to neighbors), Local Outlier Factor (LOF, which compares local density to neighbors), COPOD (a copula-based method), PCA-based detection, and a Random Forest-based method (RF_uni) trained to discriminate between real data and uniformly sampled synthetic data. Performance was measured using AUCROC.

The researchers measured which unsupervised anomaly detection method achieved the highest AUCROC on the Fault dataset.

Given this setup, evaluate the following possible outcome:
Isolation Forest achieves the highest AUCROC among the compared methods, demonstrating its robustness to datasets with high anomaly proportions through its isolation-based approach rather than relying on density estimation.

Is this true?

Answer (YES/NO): NO